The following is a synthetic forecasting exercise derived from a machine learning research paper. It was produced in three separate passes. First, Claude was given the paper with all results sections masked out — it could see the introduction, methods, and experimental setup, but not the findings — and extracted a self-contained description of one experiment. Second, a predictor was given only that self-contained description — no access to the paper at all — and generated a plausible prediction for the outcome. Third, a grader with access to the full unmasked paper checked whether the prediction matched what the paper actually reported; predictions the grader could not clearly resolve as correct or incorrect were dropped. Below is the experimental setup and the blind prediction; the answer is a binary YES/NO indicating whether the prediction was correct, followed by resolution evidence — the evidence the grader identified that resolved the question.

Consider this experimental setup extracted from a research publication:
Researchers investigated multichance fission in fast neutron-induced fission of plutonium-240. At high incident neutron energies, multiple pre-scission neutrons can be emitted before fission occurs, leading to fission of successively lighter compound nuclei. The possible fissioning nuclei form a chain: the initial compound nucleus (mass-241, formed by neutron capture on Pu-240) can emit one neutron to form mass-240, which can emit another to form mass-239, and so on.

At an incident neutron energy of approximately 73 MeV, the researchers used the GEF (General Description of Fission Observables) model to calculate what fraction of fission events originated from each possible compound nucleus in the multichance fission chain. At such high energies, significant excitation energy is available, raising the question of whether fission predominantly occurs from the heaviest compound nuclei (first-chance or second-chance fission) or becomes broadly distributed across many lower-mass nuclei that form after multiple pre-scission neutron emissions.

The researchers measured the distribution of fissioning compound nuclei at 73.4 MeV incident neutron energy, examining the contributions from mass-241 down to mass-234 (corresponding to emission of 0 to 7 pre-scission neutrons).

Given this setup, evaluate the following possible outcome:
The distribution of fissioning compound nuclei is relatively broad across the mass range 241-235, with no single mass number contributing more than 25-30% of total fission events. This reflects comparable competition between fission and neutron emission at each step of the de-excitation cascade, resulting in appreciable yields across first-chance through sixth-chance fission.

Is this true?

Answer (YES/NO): NO